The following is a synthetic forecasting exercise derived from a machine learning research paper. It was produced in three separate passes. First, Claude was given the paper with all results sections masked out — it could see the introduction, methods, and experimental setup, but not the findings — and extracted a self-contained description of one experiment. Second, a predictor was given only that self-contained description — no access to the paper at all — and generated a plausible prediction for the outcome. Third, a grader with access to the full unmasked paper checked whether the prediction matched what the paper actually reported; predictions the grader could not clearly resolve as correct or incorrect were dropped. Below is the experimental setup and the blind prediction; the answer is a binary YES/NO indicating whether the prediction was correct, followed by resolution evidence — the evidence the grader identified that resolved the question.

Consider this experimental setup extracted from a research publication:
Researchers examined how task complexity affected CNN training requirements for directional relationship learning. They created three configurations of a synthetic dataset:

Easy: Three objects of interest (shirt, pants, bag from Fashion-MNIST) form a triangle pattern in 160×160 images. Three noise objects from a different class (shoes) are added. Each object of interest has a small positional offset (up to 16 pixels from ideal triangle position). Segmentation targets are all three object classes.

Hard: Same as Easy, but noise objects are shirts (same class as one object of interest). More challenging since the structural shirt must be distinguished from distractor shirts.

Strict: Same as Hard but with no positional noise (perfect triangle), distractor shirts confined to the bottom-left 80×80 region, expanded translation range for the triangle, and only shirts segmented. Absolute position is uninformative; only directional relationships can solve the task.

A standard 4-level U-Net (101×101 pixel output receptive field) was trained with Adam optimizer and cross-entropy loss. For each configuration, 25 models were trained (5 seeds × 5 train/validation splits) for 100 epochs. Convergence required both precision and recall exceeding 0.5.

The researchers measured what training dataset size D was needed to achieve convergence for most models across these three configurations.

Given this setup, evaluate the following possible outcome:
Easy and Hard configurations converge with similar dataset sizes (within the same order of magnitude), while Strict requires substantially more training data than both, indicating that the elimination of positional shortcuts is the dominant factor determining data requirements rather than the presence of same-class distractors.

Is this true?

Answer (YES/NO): YES